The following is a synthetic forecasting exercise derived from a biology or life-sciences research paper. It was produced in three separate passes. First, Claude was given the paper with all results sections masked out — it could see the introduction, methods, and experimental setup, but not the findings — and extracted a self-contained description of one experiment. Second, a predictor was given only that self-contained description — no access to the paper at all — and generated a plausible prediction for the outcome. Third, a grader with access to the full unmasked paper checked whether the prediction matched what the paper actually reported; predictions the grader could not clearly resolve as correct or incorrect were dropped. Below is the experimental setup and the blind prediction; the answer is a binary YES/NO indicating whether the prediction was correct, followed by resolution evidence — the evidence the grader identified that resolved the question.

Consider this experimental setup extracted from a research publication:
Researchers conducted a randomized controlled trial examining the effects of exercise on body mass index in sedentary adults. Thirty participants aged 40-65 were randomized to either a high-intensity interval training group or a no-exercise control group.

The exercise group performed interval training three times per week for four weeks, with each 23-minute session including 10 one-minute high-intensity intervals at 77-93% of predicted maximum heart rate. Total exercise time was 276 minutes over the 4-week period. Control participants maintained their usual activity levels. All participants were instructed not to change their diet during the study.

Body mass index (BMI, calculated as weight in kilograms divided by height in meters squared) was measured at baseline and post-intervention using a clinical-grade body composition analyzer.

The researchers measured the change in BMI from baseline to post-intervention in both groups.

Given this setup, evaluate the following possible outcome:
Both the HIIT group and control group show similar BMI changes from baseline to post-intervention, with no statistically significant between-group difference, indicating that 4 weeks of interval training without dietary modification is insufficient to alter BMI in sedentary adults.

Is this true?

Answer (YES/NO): NO